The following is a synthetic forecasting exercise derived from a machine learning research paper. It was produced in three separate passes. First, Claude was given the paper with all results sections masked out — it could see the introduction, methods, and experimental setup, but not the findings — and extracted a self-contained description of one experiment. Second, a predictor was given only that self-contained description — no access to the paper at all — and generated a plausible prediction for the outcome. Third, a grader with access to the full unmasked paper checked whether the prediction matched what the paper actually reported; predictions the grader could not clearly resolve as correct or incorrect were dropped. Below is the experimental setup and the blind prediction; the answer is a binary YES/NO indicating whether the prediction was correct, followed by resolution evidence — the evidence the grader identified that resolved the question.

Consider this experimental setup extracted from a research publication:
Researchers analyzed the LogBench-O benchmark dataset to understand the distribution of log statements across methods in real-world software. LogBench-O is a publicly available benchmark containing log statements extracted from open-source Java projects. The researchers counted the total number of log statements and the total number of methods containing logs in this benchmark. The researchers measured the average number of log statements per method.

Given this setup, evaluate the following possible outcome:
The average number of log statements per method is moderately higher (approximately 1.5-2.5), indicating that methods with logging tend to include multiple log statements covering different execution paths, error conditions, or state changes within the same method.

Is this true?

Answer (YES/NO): YES